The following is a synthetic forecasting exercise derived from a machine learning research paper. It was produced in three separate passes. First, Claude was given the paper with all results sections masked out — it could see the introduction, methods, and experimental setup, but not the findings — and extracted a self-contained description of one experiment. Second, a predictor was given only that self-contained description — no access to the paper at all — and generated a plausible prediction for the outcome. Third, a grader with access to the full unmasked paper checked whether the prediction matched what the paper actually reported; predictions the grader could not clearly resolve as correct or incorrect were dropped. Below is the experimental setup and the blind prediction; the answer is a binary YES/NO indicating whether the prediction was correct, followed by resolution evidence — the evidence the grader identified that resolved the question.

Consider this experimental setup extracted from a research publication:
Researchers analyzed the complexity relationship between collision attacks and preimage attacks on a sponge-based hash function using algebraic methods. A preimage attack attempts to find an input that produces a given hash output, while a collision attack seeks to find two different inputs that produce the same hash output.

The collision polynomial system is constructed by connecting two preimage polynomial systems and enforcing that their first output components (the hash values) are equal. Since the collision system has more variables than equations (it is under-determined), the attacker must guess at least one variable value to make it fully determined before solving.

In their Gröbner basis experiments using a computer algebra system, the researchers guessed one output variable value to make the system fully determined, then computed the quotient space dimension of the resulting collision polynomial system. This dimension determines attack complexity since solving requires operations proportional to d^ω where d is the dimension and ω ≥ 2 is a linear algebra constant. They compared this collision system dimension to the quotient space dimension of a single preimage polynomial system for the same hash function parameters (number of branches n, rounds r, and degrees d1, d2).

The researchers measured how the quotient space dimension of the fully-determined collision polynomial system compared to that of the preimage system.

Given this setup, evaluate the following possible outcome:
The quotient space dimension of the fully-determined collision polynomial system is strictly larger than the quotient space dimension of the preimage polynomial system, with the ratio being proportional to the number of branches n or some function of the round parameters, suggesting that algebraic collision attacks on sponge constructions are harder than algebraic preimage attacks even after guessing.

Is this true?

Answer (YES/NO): YES